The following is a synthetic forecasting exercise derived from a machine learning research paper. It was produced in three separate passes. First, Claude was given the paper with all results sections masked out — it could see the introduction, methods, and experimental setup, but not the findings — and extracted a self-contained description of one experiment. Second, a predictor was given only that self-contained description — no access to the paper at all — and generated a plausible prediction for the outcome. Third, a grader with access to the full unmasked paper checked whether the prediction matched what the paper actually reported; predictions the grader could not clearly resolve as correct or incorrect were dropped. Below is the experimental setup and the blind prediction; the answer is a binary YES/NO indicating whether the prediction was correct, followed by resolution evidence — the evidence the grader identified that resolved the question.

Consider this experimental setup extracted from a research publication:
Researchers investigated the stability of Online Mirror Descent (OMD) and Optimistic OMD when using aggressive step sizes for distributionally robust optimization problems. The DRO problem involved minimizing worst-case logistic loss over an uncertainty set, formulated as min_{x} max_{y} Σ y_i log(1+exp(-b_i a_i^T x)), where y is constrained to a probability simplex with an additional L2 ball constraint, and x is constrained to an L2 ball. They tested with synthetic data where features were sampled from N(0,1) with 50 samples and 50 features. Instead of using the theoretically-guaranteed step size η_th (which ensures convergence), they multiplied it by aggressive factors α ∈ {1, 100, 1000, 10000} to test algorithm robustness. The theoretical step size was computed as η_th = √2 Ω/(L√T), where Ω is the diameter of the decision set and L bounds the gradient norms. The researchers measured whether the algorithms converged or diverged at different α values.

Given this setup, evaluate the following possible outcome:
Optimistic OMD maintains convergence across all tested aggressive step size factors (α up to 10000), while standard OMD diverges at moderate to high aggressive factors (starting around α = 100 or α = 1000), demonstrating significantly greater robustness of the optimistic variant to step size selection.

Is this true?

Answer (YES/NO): NO